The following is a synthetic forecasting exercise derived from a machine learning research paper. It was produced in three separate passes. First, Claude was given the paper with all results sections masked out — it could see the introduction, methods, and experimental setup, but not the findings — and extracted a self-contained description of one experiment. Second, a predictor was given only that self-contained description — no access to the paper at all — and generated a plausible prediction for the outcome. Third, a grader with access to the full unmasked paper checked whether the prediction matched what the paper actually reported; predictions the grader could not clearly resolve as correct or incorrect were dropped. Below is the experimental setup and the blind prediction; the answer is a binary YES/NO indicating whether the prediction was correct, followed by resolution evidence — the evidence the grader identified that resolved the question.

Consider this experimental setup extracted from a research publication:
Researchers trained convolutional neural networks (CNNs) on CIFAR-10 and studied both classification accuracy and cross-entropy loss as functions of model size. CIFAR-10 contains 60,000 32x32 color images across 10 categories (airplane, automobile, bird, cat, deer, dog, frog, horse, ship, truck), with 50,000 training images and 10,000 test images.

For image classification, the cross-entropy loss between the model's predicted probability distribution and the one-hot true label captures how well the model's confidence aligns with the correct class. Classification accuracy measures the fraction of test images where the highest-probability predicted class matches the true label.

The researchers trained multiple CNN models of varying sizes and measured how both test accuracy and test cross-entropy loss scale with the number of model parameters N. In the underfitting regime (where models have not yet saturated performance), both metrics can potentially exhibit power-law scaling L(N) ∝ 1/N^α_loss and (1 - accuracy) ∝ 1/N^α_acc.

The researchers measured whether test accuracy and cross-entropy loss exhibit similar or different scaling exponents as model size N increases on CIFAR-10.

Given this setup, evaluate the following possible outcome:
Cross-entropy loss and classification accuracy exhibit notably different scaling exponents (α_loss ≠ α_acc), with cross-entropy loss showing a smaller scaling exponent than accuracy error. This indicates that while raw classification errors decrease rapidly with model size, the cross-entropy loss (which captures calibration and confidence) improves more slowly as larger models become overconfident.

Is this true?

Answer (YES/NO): NO